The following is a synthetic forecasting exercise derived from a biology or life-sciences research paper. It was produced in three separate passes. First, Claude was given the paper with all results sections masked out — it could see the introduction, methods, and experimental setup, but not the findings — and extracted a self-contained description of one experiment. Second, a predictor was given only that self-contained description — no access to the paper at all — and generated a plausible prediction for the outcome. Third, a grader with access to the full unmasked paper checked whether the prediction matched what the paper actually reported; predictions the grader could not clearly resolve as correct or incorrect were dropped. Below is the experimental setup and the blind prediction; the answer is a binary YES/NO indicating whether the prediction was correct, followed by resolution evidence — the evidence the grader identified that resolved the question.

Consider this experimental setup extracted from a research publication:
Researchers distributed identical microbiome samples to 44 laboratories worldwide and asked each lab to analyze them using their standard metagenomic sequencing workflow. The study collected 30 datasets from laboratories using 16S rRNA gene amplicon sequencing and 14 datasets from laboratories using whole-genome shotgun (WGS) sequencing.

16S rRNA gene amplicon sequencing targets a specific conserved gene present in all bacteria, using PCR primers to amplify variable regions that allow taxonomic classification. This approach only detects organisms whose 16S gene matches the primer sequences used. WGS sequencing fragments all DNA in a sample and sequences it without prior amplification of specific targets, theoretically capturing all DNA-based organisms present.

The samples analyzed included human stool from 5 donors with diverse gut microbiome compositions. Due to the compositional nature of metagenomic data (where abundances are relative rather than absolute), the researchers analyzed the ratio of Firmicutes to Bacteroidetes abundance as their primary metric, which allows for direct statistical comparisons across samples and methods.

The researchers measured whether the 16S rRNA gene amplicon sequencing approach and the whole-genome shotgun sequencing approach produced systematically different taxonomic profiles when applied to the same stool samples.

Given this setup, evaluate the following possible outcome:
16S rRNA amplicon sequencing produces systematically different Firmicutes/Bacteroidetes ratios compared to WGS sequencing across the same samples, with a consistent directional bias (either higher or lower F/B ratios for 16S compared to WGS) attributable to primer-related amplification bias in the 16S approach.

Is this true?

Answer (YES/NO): NO